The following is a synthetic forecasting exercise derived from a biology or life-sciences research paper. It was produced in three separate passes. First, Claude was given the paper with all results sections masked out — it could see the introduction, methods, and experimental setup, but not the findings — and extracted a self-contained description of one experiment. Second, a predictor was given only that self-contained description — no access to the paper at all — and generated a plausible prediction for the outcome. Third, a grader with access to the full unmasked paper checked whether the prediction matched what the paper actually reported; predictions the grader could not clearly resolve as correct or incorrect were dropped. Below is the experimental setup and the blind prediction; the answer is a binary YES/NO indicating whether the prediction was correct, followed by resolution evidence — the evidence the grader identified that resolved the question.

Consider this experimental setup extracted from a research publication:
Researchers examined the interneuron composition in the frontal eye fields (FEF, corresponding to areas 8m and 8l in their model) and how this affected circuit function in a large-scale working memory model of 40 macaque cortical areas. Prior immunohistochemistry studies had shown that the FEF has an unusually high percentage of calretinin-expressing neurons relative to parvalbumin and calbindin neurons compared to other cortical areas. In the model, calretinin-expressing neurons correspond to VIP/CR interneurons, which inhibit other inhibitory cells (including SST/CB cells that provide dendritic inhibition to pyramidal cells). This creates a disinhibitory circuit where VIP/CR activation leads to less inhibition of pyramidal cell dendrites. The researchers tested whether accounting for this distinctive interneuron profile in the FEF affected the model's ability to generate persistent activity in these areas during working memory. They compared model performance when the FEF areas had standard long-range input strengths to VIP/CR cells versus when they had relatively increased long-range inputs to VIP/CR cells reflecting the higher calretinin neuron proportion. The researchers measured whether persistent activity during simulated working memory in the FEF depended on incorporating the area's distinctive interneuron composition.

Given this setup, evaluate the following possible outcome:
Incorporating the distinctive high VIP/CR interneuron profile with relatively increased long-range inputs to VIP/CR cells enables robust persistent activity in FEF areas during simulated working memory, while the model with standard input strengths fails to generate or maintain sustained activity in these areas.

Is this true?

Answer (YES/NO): YES